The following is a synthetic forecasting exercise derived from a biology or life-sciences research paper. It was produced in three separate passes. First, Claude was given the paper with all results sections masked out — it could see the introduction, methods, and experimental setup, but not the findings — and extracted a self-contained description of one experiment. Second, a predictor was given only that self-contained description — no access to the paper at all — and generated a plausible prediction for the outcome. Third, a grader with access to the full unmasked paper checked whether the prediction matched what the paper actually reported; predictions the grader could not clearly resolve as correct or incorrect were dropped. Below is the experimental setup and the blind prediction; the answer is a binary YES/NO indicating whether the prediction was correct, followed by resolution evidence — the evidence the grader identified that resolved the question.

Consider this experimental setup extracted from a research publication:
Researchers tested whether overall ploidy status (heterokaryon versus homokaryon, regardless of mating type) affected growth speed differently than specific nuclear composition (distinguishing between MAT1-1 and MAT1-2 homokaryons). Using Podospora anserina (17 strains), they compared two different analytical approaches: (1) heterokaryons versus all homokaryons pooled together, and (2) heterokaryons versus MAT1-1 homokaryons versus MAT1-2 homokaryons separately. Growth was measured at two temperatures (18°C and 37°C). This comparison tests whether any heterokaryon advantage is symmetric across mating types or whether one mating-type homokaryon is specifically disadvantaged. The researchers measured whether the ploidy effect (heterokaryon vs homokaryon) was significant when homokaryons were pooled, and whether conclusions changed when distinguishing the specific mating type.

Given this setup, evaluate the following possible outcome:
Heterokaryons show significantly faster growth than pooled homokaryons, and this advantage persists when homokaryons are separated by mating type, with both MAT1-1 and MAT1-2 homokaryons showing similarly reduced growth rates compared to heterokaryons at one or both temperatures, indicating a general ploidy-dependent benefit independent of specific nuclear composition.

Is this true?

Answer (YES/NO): NO